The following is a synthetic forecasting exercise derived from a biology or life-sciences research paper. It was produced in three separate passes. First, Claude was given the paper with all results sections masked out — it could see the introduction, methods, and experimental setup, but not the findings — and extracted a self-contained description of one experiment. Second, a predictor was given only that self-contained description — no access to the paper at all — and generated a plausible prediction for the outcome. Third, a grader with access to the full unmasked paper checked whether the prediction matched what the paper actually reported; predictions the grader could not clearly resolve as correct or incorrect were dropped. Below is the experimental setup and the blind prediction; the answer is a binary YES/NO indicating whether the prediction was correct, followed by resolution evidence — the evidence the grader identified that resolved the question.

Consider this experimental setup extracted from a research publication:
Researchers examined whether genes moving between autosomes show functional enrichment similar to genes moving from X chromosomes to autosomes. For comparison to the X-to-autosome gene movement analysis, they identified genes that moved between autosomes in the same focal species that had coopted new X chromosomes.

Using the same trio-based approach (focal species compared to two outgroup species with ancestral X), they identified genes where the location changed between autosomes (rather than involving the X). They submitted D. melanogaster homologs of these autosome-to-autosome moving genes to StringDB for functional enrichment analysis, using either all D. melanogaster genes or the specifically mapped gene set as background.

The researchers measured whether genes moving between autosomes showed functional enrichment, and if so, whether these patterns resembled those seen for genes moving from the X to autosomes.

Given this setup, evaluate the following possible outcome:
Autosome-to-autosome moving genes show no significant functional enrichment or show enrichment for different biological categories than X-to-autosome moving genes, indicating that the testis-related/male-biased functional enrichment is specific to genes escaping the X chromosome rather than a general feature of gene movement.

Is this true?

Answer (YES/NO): YES